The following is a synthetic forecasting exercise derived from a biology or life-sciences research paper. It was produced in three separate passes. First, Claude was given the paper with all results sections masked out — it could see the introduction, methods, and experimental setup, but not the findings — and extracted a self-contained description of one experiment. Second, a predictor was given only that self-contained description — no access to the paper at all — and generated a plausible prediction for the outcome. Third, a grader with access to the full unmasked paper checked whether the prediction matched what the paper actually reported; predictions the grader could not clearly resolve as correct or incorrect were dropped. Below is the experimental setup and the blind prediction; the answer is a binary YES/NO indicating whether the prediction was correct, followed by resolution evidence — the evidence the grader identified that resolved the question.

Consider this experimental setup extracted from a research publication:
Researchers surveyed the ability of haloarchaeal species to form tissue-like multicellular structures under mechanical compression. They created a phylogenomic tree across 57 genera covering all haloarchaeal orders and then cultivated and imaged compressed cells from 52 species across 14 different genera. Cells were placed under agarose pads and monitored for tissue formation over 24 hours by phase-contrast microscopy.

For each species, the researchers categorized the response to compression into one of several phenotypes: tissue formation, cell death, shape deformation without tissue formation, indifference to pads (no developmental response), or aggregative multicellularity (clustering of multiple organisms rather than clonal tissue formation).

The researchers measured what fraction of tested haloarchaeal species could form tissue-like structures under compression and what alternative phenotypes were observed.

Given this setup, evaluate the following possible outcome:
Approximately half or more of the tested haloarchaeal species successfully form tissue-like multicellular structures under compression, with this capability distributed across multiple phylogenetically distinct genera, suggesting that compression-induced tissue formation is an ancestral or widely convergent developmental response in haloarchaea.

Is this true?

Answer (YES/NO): YES